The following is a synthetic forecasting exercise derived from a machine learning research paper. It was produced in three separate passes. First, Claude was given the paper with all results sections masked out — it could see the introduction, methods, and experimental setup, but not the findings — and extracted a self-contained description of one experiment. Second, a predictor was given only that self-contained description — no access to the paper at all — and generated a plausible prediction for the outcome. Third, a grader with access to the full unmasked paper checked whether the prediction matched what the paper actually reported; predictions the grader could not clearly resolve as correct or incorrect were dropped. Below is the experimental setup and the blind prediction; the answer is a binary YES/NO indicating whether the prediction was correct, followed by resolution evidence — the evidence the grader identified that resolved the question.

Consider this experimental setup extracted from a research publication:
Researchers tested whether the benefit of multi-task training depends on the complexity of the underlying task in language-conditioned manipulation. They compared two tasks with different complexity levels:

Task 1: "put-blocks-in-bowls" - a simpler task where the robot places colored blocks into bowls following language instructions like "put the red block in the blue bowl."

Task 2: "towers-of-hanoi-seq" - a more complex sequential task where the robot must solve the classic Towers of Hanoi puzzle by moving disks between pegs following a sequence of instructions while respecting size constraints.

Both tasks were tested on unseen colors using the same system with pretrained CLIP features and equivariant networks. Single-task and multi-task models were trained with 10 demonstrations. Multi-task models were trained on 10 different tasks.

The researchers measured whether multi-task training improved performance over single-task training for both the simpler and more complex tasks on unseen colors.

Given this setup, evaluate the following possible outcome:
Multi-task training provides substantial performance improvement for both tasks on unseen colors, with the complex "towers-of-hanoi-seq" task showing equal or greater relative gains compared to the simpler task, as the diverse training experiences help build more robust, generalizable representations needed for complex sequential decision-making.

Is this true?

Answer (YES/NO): YES